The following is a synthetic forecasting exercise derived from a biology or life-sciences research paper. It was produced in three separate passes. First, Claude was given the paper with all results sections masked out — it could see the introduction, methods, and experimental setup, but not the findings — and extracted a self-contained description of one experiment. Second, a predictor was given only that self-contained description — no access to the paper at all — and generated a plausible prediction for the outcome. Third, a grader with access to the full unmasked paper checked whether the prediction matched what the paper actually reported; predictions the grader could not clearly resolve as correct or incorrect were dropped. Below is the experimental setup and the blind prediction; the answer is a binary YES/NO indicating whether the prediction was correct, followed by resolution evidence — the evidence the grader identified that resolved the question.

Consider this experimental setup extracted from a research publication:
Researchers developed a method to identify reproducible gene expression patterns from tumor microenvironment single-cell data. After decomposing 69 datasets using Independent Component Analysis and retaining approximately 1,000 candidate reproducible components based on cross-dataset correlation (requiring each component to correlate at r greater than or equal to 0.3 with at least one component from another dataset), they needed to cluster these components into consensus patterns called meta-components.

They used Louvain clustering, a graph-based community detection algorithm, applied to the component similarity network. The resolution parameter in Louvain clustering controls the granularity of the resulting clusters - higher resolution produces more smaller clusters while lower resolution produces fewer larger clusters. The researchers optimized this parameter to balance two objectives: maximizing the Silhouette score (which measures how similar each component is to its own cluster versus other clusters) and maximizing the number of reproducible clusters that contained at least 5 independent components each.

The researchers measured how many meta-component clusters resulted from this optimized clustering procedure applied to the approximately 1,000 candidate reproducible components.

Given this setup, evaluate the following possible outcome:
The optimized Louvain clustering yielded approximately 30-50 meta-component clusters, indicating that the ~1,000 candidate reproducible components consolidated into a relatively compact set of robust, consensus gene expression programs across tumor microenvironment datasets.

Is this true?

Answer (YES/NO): NO